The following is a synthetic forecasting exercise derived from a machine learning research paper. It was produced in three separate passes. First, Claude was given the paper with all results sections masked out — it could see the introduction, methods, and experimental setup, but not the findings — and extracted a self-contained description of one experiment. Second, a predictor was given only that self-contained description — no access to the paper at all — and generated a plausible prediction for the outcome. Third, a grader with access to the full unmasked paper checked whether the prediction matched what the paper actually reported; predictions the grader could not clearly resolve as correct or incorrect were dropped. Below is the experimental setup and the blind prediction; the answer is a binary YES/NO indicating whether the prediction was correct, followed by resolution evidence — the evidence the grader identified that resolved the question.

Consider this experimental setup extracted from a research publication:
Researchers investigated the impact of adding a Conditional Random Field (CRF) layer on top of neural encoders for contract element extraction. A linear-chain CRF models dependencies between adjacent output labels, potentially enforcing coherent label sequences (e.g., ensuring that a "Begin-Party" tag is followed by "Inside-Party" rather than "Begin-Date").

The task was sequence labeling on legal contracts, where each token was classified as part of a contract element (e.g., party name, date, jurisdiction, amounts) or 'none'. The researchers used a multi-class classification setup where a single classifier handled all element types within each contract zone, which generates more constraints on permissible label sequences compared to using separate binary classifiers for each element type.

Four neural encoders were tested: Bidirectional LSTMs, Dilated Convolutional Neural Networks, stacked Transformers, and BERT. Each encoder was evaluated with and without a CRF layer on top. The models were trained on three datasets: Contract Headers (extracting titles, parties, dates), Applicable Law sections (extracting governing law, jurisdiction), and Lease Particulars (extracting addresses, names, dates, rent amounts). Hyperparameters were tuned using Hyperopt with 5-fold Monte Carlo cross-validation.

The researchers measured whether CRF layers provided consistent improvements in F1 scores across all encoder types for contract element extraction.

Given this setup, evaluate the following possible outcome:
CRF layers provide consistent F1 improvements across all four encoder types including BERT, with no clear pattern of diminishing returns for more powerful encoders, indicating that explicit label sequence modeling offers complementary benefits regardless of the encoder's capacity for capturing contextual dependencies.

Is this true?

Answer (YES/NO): NO